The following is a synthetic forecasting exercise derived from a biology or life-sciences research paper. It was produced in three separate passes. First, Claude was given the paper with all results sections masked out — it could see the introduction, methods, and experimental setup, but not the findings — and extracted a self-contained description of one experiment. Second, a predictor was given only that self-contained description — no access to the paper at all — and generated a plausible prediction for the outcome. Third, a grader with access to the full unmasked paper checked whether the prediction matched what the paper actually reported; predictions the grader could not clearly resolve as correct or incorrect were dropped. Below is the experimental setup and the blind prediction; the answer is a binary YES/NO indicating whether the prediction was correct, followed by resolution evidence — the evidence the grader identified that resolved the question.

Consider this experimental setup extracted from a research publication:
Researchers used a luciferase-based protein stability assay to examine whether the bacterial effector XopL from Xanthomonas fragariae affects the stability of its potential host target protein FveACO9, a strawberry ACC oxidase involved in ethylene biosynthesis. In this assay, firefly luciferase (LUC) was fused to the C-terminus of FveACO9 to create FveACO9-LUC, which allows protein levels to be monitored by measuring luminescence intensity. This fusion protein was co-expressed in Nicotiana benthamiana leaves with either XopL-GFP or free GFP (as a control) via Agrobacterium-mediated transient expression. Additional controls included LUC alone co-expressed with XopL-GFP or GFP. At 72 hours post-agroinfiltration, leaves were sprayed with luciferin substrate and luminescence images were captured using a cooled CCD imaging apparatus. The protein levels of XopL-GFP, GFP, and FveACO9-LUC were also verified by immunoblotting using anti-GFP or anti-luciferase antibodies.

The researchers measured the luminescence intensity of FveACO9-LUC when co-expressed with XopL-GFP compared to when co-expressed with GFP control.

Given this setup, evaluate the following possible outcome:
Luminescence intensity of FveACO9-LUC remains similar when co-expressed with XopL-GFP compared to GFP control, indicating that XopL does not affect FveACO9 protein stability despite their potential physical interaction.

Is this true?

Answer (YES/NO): NO